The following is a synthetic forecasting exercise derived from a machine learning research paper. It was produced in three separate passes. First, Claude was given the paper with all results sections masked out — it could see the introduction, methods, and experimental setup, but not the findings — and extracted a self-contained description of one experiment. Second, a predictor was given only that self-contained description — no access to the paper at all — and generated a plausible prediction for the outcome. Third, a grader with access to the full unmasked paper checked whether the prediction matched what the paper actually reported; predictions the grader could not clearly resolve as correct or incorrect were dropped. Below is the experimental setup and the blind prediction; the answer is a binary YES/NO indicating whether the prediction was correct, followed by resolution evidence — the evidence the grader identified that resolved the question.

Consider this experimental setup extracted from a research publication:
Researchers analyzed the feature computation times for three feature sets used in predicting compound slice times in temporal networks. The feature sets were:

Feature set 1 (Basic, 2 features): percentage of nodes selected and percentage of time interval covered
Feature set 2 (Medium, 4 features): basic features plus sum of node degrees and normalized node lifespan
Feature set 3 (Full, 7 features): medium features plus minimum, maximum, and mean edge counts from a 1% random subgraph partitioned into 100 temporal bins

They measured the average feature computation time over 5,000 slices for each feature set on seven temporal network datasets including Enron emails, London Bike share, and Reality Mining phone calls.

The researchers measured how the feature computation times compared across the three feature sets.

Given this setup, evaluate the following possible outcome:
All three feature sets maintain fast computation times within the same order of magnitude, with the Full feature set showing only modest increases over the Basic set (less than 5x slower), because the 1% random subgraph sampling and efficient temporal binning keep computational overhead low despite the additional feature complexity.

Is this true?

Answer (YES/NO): NO